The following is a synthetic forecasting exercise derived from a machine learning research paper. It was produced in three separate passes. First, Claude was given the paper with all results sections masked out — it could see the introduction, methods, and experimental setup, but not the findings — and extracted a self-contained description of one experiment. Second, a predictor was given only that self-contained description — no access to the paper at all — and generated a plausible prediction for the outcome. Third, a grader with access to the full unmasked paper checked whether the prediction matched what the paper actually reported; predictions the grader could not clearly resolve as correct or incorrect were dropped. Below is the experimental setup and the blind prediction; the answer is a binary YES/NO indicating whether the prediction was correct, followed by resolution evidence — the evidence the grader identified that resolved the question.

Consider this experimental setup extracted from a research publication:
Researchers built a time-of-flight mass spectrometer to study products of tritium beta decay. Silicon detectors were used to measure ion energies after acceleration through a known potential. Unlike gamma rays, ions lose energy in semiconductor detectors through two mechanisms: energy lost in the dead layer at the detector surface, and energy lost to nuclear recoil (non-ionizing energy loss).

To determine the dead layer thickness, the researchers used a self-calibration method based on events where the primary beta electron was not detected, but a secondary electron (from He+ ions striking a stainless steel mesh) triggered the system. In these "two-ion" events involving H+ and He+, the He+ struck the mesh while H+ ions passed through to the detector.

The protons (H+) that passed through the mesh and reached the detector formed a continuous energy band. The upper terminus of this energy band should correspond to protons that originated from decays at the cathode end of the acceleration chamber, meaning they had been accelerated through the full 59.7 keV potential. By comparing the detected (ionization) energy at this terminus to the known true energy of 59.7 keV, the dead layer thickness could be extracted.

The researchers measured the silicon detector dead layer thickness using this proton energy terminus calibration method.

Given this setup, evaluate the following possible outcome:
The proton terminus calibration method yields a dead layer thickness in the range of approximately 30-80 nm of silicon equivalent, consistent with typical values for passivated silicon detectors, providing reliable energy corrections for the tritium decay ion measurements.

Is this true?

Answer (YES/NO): YES